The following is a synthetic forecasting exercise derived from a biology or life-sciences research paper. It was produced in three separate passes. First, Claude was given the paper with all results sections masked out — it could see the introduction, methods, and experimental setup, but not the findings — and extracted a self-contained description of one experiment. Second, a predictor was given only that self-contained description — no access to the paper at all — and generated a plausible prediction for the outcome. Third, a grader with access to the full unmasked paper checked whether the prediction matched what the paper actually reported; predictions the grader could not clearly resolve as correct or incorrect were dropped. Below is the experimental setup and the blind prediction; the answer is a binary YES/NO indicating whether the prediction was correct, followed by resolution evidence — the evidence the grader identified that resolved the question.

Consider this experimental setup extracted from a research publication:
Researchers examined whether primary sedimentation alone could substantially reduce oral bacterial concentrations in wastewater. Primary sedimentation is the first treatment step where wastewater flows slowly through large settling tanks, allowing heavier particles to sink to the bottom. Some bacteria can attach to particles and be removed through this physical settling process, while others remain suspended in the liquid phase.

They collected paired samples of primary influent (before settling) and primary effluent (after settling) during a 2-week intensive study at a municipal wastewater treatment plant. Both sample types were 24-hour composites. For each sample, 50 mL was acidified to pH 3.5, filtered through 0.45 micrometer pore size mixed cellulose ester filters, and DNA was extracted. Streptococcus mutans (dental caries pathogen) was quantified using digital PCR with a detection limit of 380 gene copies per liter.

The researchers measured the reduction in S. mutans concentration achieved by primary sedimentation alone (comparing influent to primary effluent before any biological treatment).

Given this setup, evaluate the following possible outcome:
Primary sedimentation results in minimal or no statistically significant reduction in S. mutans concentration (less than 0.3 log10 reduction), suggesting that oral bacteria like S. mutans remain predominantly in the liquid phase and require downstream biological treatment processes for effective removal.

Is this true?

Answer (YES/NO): YES